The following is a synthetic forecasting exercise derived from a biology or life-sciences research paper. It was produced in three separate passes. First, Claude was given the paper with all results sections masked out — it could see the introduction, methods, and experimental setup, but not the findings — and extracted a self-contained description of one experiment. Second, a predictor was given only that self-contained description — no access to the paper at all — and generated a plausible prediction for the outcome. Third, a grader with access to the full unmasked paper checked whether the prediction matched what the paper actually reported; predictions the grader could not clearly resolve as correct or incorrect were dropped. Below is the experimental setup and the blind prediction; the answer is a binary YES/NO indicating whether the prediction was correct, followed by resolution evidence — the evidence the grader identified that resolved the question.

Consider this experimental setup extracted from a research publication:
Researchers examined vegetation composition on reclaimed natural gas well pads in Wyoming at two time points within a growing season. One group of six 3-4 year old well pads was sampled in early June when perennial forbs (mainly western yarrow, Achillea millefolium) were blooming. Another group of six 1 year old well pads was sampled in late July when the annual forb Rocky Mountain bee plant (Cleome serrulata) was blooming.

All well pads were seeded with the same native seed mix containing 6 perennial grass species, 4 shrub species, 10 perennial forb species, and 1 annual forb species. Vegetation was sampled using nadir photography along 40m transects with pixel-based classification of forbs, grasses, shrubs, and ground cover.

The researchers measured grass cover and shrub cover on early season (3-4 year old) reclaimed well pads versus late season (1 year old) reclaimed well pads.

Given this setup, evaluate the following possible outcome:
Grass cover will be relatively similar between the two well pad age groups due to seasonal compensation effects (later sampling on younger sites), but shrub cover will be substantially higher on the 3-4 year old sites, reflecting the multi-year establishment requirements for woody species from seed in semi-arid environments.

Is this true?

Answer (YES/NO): NO